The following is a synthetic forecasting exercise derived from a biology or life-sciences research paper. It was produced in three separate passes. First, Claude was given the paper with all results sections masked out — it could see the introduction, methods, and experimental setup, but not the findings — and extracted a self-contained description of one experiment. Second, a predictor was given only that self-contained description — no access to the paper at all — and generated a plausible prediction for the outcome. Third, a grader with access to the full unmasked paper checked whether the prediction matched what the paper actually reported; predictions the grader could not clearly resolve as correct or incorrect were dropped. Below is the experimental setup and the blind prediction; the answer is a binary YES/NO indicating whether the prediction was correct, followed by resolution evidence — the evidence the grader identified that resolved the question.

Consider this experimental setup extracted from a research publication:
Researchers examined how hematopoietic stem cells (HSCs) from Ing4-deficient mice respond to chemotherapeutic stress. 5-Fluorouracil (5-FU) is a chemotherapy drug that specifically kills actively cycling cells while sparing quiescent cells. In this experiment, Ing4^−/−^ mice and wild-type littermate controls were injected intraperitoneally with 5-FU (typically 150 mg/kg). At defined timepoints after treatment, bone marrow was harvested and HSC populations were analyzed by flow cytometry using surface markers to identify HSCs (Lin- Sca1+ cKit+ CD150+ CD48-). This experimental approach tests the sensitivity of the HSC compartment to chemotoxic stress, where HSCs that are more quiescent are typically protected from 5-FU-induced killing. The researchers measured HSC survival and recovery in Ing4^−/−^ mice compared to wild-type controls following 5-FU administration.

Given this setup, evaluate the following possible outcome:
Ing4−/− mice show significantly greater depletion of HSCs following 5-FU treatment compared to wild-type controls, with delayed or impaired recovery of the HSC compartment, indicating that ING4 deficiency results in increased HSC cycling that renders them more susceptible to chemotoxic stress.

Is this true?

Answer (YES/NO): NO